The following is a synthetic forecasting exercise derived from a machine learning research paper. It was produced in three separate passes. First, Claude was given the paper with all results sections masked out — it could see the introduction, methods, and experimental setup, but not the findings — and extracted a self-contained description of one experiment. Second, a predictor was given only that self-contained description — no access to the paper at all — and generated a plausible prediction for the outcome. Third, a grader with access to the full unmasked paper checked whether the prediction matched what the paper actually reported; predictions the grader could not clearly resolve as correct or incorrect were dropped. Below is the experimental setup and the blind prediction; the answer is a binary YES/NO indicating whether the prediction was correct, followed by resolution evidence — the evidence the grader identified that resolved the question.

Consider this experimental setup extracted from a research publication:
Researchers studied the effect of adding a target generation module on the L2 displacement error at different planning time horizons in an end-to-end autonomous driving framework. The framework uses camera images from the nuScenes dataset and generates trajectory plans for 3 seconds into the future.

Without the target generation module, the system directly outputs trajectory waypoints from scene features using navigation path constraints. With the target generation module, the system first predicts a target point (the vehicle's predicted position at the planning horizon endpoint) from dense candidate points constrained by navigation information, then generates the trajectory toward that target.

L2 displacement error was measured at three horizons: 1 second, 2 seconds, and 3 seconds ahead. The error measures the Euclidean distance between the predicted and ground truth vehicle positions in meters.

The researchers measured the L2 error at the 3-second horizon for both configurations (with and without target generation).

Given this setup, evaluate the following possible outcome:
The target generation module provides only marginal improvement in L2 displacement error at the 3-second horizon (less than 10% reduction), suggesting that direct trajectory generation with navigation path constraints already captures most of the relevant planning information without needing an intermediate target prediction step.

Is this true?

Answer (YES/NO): NO